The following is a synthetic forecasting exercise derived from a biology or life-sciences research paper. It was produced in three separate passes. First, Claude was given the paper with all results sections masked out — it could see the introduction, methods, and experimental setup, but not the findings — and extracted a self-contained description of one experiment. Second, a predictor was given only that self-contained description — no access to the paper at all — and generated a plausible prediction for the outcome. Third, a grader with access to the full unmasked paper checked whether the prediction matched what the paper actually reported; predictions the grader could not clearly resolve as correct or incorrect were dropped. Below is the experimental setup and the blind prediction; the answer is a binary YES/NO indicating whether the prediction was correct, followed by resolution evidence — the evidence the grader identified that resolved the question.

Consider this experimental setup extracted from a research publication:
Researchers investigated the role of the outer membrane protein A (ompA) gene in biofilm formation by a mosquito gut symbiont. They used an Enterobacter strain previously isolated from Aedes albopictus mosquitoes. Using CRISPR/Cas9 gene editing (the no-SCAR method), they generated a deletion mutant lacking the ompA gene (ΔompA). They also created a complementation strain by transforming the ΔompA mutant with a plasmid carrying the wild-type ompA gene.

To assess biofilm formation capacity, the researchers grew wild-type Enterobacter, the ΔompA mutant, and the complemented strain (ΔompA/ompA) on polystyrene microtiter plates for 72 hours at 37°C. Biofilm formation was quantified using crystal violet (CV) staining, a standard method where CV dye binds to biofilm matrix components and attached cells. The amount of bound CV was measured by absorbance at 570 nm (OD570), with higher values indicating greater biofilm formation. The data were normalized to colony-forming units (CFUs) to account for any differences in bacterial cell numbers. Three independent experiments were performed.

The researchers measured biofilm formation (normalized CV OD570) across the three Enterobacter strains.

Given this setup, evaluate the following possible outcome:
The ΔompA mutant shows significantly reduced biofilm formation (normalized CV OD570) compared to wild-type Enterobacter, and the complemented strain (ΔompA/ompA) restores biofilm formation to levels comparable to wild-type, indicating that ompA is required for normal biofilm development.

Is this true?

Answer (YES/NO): YES